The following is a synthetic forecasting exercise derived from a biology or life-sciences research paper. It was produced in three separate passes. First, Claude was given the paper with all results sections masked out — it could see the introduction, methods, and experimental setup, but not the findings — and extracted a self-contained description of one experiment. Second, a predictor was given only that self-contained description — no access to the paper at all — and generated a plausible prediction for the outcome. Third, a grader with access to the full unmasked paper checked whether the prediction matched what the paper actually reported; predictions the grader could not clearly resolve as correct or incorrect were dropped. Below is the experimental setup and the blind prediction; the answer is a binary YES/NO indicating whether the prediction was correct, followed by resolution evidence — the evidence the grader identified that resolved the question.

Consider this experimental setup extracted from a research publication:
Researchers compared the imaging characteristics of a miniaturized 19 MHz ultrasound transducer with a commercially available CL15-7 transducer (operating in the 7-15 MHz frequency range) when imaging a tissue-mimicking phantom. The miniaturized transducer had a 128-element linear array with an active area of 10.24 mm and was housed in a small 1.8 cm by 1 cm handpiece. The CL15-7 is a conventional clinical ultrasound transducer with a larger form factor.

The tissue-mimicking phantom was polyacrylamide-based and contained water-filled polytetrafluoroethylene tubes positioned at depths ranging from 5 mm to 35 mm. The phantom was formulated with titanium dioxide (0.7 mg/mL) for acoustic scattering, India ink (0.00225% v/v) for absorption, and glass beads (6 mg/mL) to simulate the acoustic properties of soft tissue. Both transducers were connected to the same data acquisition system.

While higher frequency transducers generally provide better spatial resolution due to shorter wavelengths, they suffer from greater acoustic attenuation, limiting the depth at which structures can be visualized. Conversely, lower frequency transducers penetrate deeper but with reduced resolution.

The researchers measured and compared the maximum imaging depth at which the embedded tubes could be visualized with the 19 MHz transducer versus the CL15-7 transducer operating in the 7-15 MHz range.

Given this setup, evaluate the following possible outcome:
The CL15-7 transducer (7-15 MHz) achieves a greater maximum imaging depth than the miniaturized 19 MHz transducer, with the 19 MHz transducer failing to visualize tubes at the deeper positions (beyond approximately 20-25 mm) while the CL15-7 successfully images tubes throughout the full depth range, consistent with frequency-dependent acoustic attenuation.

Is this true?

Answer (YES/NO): NO